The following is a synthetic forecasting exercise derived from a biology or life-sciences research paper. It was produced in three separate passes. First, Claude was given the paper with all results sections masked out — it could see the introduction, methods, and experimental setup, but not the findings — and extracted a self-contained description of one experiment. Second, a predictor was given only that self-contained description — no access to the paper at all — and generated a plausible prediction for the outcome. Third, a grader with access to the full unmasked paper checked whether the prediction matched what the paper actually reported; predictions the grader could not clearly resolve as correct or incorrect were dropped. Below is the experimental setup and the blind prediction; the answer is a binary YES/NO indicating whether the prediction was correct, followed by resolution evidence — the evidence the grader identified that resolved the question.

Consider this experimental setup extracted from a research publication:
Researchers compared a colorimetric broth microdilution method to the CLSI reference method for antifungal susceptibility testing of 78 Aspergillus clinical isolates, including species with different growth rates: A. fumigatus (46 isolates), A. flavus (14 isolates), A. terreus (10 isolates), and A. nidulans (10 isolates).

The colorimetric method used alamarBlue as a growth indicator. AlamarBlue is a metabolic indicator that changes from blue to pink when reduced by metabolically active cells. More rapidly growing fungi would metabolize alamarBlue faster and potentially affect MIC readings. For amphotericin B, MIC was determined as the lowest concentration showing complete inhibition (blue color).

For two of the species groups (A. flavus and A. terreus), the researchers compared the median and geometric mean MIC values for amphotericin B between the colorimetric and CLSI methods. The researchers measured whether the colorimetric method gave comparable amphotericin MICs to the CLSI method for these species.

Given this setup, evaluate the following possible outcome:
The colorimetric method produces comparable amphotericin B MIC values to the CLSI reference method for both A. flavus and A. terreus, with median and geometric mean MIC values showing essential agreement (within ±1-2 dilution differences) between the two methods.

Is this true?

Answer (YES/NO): YES